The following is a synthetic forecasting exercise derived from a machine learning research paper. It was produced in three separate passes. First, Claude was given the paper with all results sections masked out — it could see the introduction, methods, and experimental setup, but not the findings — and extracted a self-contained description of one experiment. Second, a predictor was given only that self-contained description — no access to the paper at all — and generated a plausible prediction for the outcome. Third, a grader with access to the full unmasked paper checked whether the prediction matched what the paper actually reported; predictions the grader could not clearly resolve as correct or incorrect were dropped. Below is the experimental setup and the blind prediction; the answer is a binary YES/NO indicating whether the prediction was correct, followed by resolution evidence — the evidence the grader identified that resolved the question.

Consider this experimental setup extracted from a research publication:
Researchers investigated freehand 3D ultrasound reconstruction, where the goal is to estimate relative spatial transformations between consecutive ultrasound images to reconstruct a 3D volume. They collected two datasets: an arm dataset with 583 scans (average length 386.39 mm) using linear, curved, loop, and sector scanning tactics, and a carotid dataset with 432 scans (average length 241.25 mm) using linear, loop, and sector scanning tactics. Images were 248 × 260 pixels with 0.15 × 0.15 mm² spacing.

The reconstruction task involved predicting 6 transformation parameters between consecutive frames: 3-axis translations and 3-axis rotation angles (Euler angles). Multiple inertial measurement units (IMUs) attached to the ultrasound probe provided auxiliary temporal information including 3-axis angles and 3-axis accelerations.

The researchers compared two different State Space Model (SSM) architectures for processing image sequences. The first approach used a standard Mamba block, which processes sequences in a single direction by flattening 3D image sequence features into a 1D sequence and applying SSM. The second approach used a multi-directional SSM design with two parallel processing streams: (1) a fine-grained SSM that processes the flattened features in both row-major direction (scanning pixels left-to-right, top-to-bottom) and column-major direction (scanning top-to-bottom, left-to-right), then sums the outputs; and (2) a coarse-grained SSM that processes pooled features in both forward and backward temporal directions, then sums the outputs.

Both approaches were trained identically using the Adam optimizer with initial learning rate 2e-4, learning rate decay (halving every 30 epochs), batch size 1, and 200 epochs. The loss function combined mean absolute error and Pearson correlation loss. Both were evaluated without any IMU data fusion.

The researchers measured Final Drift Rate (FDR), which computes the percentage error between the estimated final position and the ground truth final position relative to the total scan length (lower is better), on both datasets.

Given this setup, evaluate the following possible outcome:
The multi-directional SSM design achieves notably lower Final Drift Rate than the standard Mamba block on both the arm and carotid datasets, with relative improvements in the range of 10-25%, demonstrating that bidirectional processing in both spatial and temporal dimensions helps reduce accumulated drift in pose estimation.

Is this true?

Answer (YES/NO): YES